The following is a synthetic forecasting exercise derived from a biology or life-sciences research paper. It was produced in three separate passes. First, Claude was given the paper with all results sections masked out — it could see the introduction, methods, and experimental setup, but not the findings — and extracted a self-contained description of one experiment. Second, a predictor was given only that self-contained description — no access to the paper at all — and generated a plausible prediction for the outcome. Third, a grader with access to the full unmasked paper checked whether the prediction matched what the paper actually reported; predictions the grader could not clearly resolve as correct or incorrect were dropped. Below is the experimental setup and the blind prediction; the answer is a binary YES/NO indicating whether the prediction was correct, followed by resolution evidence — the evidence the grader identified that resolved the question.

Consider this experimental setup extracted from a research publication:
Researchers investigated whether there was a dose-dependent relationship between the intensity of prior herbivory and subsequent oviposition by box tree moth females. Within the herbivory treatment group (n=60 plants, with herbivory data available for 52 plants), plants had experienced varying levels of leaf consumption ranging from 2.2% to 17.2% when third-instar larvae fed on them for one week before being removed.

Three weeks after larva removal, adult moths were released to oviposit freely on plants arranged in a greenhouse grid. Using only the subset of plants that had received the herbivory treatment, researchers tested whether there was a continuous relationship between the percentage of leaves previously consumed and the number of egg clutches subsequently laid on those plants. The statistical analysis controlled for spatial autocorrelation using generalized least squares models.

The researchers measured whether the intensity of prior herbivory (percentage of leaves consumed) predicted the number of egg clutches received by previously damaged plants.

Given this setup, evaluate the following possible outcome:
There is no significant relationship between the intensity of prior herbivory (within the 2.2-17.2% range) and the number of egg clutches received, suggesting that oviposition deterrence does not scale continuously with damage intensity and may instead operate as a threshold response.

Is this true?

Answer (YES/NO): NO